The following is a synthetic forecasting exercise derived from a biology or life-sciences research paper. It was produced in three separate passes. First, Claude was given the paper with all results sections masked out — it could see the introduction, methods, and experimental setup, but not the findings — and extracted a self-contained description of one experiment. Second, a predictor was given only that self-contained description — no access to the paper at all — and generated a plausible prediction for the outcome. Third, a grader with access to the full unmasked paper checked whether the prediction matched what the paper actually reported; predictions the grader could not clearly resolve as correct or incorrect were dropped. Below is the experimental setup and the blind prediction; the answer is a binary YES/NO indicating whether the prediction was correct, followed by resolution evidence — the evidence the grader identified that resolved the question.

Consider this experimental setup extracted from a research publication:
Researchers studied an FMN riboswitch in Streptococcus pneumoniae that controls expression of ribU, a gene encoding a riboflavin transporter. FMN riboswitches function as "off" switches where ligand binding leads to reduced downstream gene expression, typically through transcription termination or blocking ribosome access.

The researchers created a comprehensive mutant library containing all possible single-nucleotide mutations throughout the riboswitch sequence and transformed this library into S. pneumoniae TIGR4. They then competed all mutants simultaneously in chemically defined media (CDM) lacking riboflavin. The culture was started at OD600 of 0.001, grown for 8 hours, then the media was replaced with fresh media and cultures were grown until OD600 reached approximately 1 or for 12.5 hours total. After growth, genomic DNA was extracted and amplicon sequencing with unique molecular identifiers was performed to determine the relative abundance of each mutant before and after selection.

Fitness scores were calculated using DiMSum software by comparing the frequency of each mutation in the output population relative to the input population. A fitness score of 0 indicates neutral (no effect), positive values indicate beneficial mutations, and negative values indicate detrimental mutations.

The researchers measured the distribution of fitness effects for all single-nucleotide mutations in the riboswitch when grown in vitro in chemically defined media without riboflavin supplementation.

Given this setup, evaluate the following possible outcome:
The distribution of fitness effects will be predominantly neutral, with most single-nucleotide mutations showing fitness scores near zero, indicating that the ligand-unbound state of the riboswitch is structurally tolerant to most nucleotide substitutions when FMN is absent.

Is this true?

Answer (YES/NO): YES